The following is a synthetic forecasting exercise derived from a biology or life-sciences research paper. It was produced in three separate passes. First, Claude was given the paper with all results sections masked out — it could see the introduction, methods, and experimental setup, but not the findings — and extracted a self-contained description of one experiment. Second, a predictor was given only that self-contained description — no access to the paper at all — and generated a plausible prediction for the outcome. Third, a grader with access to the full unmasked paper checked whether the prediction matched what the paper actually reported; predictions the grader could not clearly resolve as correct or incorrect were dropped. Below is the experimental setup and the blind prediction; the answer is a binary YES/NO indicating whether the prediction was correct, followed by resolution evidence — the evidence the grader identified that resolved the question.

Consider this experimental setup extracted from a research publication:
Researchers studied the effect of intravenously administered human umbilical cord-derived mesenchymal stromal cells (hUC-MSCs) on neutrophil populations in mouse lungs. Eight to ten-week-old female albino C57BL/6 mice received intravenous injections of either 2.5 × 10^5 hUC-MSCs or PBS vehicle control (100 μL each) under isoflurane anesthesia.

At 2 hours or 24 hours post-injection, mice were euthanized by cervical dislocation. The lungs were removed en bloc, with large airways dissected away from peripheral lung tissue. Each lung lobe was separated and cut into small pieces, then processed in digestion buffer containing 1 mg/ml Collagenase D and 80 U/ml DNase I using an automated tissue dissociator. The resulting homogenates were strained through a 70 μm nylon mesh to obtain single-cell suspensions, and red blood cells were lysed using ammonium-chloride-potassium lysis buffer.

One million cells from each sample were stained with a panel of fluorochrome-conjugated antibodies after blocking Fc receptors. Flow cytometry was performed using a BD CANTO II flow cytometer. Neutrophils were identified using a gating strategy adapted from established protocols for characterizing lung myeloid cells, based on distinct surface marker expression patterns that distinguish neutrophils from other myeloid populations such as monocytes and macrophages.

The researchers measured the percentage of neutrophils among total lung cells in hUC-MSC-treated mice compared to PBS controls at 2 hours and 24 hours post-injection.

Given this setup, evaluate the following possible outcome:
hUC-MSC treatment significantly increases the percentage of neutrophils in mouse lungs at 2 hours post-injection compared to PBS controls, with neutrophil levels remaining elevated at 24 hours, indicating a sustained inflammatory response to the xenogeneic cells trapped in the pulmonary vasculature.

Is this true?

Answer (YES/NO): NO